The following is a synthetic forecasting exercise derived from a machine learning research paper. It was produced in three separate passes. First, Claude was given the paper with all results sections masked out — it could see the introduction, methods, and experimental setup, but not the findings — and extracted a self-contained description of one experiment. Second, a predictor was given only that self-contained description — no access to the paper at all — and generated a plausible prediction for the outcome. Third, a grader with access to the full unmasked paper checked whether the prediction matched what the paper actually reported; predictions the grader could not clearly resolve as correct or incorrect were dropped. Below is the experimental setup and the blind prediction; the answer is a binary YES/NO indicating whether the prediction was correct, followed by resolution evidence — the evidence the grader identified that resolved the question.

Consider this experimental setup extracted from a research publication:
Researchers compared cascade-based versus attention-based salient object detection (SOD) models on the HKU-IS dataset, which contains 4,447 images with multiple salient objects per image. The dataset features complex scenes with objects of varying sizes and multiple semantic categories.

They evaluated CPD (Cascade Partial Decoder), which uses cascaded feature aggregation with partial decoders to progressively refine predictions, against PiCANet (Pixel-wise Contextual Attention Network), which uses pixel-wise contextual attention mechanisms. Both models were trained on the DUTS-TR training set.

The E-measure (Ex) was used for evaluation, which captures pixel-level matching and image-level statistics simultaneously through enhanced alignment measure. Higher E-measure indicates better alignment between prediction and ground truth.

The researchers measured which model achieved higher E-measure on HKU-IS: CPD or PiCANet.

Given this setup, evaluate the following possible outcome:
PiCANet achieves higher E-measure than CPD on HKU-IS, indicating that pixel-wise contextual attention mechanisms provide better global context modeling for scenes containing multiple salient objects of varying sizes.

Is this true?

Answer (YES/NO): NO